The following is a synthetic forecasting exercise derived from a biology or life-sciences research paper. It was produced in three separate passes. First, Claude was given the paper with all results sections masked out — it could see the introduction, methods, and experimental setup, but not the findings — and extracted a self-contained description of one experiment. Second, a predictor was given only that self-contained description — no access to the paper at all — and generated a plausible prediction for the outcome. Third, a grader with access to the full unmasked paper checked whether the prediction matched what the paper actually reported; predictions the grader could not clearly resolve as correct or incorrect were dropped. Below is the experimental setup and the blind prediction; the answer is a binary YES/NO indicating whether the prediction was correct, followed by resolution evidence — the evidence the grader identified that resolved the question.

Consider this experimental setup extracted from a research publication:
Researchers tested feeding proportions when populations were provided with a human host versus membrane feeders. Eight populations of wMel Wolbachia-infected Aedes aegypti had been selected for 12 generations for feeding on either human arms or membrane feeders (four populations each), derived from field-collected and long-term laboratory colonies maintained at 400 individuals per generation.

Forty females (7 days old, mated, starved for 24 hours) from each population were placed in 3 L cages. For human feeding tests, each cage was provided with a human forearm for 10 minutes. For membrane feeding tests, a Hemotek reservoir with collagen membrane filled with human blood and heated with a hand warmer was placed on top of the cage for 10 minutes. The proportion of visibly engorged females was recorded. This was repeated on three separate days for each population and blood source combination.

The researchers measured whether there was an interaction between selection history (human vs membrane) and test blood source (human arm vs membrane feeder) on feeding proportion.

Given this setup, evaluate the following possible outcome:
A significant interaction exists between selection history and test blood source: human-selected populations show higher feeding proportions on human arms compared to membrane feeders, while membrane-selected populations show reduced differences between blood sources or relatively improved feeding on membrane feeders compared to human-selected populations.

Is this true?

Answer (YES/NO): YES